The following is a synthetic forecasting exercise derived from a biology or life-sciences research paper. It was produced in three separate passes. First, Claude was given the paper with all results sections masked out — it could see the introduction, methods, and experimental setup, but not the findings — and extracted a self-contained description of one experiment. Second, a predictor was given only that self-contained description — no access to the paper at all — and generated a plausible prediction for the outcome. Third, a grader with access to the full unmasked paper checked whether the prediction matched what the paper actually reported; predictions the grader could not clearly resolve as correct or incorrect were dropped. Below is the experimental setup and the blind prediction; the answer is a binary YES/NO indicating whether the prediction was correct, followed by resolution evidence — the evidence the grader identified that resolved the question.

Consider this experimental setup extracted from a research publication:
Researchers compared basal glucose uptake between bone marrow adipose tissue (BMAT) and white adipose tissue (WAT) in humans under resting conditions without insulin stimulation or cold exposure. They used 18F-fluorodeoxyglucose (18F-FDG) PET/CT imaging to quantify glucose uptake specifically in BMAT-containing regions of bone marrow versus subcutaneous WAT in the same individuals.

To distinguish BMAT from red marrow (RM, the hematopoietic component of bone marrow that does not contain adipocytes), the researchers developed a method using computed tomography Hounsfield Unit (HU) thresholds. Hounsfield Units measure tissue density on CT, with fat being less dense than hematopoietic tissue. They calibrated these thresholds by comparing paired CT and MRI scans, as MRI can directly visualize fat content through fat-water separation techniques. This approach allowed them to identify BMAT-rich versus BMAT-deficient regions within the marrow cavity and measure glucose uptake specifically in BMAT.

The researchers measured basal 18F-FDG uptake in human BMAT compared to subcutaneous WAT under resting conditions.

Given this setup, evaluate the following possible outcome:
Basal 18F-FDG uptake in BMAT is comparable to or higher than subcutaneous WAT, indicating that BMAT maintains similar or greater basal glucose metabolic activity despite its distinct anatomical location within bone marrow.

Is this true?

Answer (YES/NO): YES